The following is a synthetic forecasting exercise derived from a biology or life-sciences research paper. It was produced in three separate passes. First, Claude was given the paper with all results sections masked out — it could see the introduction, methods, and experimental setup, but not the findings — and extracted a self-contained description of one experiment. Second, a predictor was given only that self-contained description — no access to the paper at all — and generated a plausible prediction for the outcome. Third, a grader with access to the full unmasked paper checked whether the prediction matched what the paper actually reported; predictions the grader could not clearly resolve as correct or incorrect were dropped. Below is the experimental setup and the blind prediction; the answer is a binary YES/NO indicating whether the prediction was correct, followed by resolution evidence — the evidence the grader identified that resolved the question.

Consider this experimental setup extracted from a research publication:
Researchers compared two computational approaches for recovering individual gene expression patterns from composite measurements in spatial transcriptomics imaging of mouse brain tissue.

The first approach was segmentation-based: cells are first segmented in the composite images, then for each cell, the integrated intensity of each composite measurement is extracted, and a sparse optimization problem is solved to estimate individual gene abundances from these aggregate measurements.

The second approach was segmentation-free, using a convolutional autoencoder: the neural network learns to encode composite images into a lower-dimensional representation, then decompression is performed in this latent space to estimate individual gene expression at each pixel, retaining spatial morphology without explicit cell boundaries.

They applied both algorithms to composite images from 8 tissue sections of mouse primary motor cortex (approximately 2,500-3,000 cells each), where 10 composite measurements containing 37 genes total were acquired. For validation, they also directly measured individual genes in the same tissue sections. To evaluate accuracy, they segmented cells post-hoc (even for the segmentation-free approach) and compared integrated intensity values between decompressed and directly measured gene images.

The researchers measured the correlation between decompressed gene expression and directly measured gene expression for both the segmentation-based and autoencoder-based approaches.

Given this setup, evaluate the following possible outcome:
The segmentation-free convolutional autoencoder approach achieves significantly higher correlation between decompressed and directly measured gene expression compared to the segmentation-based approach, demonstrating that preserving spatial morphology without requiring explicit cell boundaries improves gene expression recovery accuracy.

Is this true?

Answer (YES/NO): NO